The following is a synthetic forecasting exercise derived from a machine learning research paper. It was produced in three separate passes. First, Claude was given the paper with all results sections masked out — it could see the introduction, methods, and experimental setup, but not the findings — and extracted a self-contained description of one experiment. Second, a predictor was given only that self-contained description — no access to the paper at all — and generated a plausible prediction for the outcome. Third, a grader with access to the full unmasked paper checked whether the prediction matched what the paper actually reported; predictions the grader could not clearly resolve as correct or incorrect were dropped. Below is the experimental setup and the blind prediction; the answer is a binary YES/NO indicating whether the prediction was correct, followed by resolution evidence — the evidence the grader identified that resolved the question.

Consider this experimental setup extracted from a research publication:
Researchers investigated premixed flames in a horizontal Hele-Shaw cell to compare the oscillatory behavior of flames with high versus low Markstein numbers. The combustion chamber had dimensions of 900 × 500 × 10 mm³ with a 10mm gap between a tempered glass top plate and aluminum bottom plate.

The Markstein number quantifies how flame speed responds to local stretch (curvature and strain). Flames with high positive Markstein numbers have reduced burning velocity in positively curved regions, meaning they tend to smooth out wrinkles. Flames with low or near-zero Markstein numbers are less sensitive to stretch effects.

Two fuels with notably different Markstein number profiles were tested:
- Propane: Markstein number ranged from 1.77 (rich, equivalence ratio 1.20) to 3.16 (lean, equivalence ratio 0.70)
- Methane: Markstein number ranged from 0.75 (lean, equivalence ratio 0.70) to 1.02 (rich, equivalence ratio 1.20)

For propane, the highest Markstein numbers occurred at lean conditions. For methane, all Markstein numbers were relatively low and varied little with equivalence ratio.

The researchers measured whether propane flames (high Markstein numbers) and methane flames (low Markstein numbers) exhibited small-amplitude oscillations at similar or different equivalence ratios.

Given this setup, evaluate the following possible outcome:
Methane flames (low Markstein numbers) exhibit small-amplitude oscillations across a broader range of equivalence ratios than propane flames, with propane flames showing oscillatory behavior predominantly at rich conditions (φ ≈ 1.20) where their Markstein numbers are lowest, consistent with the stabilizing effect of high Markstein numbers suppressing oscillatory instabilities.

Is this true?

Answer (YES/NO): NO